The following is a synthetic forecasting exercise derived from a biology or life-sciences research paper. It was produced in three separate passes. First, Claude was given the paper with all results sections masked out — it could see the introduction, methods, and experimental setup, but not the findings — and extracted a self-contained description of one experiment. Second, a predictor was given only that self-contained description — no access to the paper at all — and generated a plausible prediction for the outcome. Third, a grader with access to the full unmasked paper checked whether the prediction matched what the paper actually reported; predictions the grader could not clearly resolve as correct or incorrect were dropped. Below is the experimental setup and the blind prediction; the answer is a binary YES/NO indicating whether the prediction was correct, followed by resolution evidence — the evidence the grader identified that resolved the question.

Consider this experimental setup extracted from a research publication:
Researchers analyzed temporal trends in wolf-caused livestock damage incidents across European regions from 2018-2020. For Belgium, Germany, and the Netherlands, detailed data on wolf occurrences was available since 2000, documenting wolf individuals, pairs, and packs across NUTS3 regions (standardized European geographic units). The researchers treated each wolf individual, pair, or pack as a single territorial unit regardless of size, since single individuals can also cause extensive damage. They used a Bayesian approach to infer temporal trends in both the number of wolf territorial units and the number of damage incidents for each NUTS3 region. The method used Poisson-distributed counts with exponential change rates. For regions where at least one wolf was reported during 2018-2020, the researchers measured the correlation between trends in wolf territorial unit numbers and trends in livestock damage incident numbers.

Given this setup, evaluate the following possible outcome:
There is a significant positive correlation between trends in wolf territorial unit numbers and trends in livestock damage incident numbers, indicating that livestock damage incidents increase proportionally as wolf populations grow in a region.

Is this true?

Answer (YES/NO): NO